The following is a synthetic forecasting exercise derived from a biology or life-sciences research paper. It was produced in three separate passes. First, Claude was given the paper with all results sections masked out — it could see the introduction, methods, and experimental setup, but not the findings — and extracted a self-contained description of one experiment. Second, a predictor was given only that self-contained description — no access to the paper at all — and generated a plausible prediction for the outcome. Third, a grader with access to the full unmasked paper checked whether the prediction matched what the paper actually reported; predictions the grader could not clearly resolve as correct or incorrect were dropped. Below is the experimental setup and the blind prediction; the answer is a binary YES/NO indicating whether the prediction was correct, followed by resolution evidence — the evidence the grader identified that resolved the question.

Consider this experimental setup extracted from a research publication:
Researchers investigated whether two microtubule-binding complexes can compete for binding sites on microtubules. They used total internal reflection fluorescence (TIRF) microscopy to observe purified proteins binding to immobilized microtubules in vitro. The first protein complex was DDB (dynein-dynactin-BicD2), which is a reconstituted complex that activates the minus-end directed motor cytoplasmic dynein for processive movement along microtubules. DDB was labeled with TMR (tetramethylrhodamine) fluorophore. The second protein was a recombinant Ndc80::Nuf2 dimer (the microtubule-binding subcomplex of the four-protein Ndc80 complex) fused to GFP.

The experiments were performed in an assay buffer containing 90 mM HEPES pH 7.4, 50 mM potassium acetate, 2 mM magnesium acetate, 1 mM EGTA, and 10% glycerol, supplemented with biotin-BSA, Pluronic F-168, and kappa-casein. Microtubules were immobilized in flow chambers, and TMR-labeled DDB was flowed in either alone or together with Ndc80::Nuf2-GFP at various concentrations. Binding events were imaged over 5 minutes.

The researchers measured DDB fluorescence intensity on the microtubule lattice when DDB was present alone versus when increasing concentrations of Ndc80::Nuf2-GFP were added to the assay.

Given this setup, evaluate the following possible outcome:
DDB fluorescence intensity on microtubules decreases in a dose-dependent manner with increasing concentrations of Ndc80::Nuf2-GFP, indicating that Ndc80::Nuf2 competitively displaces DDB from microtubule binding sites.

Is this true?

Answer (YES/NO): YES